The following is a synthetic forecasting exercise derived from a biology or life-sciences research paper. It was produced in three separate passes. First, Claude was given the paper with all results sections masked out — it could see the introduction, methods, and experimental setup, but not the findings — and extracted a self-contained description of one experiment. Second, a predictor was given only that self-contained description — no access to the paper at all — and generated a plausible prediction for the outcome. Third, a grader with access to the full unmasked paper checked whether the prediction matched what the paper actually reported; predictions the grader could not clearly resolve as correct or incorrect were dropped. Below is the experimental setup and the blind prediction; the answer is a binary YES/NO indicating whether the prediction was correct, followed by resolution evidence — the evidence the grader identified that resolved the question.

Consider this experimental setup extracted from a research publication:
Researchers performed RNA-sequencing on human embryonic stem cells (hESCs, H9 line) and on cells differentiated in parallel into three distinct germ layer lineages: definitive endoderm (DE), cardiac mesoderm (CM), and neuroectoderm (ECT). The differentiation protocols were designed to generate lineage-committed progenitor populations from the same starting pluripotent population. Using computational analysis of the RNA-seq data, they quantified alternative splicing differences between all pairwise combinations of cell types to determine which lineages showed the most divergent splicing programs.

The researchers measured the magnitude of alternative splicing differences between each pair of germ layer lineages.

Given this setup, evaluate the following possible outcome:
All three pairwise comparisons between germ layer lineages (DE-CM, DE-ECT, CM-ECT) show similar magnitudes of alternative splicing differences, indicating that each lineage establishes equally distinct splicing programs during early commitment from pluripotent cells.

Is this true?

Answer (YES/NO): NO